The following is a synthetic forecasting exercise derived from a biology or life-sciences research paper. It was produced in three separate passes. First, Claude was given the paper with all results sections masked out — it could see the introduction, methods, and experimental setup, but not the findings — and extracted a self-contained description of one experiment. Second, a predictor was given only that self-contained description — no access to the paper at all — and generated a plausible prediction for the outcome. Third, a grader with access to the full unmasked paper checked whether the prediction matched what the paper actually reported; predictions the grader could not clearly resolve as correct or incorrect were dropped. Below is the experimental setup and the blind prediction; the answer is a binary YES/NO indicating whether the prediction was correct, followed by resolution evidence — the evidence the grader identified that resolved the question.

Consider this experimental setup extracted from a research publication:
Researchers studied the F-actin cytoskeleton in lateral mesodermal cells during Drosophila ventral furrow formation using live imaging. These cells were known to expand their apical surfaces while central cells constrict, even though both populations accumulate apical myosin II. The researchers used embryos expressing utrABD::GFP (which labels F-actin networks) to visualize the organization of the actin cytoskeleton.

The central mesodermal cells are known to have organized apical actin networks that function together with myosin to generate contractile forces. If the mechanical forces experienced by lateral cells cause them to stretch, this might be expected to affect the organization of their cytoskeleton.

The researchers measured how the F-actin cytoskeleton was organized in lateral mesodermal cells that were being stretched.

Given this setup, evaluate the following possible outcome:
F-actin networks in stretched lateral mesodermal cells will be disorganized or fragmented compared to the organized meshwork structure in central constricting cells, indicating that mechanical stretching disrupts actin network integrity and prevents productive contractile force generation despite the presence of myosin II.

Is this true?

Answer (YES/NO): NO